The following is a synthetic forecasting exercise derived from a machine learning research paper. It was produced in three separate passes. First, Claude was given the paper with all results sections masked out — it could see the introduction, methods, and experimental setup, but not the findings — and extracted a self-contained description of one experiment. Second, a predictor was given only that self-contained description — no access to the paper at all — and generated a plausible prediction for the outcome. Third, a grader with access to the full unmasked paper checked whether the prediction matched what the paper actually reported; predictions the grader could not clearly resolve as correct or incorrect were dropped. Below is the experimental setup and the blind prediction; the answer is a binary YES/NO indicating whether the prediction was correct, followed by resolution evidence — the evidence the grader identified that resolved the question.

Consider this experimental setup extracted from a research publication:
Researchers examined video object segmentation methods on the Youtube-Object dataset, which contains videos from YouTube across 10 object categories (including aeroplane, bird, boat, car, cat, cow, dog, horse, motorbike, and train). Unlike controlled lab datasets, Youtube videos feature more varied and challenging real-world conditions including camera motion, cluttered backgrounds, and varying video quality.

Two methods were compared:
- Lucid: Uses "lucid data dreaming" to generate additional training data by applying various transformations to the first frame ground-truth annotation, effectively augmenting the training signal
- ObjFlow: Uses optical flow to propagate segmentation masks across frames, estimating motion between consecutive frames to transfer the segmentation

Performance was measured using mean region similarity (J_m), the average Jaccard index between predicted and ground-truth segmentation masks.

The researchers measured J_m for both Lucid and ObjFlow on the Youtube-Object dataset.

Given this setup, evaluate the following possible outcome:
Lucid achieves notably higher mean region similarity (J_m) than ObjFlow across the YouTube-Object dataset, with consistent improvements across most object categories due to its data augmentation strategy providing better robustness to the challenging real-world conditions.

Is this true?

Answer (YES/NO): NO